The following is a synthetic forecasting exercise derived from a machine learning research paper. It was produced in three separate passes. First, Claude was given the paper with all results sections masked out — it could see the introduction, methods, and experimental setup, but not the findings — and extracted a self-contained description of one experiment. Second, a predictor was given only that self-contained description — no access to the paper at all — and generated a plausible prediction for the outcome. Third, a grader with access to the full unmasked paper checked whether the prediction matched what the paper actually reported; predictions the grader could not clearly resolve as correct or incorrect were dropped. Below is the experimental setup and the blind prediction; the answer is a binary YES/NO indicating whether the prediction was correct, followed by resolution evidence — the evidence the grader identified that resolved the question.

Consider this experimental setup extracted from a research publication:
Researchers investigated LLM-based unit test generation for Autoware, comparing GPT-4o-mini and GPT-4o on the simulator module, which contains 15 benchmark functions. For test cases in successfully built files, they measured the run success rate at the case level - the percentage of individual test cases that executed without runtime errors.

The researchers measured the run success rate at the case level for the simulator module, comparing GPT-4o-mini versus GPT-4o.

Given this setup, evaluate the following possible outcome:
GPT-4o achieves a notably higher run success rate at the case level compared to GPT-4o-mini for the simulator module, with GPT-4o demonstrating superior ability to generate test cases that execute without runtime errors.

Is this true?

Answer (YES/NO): NO